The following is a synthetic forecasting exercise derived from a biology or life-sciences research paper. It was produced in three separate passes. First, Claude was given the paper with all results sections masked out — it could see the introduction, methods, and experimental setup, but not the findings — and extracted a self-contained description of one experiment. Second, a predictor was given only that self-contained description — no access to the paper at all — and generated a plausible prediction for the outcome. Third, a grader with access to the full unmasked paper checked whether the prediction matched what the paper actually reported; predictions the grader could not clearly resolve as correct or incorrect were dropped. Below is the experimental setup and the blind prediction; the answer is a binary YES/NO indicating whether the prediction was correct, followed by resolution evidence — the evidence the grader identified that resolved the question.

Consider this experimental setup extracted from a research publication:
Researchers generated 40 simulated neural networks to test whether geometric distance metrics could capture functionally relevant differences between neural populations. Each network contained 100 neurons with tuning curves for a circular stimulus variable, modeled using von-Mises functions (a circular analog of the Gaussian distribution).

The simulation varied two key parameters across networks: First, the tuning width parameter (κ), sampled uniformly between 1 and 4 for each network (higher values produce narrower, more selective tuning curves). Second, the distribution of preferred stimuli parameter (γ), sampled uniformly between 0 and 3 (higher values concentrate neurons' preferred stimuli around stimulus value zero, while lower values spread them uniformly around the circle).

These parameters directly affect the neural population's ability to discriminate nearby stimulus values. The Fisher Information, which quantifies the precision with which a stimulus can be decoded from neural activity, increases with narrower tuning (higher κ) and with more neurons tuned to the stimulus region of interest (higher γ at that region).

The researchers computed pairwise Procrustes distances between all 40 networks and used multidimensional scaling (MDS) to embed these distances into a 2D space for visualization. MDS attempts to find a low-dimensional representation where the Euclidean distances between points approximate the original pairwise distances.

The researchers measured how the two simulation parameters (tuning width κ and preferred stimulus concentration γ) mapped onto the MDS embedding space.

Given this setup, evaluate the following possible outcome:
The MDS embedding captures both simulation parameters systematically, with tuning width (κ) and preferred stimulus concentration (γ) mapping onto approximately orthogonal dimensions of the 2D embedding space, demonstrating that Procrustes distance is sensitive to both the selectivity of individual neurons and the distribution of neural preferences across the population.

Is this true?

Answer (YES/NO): YES